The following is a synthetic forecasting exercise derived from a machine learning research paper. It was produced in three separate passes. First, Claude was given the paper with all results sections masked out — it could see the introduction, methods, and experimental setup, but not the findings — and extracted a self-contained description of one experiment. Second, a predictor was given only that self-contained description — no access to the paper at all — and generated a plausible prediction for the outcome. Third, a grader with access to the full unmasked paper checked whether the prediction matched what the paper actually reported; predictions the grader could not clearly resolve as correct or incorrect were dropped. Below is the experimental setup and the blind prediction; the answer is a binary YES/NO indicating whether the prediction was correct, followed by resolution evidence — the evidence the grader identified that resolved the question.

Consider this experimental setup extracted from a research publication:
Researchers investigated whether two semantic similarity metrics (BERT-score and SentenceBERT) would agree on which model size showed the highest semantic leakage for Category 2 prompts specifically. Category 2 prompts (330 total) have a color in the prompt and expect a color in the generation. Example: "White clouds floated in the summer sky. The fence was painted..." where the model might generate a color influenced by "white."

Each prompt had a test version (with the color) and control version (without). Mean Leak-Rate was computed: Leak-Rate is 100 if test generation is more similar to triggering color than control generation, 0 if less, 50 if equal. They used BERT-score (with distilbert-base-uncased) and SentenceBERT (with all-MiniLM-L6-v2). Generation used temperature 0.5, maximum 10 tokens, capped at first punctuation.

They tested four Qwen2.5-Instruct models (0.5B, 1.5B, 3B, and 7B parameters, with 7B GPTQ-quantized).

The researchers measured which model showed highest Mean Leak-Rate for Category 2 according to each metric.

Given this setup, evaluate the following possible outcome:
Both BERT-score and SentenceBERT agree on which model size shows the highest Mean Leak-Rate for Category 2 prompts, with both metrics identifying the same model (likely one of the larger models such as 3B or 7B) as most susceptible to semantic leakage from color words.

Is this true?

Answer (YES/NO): YES